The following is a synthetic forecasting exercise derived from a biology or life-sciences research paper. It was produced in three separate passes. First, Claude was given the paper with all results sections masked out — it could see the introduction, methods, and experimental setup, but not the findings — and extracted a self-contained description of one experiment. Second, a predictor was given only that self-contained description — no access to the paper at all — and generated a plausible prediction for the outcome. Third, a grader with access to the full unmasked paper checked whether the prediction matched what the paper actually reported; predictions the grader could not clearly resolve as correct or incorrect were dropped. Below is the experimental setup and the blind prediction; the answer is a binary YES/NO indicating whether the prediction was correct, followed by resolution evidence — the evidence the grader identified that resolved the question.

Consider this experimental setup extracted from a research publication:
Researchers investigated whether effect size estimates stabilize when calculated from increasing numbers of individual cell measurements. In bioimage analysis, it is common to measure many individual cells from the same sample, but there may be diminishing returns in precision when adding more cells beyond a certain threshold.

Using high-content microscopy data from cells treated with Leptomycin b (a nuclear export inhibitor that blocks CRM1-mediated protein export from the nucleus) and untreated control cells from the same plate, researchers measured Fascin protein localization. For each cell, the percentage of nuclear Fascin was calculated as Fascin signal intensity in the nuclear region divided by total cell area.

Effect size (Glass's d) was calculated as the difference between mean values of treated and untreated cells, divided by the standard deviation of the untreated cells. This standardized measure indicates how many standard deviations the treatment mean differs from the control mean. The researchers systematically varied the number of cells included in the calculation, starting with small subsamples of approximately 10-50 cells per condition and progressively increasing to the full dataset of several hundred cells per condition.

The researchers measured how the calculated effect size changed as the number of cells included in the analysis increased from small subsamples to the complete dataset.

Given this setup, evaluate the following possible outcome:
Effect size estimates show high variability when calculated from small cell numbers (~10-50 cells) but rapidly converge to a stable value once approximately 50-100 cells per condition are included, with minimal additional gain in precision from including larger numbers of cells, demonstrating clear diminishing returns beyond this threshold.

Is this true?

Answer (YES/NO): NO